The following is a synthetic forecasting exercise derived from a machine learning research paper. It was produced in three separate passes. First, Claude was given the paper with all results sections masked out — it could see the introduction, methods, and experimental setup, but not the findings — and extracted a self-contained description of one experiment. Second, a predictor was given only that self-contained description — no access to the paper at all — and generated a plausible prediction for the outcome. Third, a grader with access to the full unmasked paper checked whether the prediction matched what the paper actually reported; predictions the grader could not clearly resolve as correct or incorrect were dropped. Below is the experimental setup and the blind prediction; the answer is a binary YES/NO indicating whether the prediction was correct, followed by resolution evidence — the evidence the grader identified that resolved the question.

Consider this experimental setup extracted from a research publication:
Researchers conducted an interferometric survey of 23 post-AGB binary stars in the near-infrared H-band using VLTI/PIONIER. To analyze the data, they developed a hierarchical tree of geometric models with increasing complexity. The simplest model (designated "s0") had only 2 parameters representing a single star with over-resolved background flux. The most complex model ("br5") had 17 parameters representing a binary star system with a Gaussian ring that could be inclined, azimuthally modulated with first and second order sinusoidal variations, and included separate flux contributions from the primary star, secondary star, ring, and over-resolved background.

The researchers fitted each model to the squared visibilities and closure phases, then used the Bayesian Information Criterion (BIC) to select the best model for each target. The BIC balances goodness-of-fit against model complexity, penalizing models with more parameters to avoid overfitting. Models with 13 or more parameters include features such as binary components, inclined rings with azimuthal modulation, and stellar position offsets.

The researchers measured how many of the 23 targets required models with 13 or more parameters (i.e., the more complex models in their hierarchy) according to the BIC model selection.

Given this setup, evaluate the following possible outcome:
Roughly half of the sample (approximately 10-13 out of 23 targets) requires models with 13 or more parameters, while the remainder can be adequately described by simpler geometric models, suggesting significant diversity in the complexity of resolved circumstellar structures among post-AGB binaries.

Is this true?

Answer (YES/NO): YES